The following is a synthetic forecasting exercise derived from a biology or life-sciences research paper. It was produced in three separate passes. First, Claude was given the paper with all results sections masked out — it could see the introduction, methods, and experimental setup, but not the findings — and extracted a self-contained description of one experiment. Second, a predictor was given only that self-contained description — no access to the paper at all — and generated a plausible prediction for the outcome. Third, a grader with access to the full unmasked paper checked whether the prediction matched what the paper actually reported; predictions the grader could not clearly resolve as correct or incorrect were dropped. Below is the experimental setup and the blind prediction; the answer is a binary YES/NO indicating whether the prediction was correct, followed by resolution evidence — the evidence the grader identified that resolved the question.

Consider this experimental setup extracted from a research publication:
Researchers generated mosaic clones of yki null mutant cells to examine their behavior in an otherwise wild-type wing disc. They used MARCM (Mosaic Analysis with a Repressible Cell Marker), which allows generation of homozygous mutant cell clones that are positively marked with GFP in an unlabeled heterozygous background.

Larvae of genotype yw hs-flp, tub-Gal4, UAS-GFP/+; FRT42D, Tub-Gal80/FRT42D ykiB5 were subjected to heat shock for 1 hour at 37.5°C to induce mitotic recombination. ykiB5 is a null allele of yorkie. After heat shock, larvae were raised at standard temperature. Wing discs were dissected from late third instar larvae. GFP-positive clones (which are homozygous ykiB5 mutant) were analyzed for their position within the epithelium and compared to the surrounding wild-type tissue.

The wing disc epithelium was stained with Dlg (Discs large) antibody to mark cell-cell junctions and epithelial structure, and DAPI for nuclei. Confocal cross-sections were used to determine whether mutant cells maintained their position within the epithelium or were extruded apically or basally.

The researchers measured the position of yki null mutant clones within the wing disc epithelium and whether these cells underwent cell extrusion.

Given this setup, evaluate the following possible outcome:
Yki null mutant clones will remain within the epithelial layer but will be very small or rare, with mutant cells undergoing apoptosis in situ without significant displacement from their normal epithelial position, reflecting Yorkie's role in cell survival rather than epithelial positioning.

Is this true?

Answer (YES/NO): NO